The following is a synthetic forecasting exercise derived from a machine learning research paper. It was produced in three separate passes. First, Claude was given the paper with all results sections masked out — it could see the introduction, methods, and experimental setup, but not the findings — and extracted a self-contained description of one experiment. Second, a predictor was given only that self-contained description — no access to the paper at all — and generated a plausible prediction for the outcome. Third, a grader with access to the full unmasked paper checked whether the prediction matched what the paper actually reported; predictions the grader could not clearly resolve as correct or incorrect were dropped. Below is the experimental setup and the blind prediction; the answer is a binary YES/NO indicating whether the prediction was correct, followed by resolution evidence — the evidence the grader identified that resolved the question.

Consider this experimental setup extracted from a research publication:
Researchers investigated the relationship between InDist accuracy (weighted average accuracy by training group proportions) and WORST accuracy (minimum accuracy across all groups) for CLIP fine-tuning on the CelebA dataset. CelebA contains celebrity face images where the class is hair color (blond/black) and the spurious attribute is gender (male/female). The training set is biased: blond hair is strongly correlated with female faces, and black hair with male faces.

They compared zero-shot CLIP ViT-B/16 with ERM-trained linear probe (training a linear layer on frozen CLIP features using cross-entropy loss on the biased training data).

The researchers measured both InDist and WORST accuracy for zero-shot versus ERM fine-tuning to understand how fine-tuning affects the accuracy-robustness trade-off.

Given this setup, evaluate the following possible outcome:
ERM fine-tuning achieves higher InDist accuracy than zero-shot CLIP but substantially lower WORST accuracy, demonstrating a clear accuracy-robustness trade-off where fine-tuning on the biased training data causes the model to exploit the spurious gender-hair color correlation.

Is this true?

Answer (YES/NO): YES